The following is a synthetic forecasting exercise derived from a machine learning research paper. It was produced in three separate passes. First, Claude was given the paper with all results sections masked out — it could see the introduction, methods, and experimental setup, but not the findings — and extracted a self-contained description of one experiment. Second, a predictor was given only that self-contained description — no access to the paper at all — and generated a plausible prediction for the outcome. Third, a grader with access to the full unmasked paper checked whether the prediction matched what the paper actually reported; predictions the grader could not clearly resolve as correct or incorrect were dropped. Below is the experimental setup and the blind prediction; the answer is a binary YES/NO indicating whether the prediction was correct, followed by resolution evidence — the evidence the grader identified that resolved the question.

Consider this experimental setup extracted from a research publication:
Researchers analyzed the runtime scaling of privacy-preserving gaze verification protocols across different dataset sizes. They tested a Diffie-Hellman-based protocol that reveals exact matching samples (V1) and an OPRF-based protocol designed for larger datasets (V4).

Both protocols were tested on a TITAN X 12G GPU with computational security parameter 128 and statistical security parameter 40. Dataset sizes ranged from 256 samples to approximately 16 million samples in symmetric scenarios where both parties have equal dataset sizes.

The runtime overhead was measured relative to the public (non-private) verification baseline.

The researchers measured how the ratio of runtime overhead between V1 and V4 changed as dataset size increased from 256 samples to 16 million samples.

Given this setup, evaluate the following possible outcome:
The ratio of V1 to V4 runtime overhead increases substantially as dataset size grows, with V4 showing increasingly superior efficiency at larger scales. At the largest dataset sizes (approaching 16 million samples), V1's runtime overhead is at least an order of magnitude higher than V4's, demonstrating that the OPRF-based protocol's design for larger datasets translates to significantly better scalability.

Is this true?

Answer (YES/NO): YES